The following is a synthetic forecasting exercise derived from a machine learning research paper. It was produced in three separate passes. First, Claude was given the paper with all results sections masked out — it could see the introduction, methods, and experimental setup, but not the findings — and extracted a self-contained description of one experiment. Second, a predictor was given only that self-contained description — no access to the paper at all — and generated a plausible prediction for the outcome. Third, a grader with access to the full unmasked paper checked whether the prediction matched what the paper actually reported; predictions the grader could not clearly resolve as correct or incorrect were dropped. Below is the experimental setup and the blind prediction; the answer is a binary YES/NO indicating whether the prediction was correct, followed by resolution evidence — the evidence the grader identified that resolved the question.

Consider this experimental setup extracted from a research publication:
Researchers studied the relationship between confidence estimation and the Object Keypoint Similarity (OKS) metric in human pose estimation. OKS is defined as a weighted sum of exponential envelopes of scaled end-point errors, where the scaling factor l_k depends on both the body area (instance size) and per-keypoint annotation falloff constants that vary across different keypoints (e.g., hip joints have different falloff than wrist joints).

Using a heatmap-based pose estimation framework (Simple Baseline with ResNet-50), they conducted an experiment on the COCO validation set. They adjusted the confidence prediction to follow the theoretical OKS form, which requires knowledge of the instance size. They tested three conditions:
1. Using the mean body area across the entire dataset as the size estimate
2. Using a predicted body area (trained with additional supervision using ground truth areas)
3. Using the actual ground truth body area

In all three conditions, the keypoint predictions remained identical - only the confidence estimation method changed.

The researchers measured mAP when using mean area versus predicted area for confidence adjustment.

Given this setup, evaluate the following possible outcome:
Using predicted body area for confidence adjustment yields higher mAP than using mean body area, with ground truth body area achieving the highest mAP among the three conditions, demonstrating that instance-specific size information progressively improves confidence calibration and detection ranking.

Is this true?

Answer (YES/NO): YES